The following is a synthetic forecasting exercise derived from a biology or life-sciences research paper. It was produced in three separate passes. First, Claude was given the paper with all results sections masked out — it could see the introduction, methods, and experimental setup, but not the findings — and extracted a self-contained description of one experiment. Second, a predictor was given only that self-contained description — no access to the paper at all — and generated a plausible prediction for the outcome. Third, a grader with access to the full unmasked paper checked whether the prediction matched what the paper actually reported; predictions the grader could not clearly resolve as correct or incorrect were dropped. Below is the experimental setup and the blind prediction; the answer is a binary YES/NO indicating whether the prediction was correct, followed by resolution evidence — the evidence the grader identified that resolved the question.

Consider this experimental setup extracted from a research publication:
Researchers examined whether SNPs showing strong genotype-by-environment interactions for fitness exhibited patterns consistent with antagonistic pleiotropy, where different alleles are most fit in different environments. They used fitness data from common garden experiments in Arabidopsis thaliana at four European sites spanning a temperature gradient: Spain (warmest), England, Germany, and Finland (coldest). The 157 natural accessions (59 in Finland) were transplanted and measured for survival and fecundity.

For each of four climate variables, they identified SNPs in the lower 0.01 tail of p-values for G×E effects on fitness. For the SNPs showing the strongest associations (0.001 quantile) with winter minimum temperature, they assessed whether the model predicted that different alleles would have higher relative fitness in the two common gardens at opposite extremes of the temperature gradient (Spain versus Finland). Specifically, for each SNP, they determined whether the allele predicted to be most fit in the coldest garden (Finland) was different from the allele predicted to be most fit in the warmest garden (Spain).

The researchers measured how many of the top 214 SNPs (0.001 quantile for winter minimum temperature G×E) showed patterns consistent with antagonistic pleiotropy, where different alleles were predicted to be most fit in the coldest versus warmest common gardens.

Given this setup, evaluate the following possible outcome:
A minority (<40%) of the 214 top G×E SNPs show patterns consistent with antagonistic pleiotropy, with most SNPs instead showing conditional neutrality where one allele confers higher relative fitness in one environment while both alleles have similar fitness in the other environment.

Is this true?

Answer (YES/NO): NO